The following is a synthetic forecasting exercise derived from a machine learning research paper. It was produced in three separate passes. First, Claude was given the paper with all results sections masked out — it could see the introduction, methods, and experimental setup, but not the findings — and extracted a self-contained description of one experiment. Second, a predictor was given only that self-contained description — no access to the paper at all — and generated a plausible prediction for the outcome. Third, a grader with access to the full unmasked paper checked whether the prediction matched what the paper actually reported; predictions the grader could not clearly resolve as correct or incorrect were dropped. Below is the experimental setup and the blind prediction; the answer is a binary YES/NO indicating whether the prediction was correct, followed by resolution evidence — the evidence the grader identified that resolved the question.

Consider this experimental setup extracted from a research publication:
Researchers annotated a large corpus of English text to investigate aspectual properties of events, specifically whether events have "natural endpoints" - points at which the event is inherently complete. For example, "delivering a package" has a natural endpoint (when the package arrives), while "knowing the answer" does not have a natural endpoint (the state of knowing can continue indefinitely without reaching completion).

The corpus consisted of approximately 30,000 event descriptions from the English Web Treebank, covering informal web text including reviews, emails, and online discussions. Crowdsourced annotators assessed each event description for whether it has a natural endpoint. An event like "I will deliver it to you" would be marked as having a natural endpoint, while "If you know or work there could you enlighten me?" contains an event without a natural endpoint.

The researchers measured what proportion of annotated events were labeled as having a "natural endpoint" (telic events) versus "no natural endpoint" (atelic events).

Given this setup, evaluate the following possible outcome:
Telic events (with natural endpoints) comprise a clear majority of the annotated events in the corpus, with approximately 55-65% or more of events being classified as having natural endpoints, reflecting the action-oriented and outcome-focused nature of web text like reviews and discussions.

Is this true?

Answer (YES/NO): NO